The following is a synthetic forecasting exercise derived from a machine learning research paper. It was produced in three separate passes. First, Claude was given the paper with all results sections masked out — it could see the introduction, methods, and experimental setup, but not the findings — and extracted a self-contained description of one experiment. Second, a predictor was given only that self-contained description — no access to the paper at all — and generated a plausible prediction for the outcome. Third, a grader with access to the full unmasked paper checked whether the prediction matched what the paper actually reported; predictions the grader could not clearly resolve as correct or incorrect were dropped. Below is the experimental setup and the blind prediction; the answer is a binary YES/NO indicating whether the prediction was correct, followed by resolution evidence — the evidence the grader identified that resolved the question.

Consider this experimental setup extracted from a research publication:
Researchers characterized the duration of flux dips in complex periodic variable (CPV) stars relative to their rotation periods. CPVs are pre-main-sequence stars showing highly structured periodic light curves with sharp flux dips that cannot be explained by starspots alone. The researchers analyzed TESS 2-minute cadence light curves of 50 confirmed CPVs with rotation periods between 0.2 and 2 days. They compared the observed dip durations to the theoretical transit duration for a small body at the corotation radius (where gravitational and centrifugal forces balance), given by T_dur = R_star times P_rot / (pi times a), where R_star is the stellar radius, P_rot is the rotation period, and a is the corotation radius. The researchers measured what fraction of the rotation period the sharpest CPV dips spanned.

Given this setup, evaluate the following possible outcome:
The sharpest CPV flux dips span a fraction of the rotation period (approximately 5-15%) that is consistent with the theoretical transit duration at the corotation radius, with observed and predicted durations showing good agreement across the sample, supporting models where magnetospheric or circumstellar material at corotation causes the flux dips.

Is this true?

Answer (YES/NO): NO